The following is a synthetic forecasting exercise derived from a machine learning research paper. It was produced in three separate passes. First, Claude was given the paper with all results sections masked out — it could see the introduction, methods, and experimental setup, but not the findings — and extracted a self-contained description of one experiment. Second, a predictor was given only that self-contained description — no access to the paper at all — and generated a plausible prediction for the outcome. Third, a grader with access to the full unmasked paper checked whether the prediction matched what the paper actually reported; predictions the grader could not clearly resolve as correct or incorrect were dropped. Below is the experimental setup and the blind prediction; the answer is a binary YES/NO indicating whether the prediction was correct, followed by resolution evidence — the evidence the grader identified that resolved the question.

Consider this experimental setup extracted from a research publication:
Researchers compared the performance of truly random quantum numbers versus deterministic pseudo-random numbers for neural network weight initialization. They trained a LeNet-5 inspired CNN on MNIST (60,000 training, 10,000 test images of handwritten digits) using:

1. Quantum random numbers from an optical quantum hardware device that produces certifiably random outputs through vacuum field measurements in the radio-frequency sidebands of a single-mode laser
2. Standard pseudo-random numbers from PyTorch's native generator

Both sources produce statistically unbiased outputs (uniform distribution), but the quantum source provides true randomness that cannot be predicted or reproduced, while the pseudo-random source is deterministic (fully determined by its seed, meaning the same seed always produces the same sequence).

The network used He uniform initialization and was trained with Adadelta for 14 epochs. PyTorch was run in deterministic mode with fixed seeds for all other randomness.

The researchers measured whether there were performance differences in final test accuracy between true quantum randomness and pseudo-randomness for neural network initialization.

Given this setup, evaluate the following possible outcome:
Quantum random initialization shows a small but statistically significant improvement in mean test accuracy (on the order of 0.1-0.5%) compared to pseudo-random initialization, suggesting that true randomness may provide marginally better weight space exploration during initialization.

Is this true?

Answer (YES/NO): NO